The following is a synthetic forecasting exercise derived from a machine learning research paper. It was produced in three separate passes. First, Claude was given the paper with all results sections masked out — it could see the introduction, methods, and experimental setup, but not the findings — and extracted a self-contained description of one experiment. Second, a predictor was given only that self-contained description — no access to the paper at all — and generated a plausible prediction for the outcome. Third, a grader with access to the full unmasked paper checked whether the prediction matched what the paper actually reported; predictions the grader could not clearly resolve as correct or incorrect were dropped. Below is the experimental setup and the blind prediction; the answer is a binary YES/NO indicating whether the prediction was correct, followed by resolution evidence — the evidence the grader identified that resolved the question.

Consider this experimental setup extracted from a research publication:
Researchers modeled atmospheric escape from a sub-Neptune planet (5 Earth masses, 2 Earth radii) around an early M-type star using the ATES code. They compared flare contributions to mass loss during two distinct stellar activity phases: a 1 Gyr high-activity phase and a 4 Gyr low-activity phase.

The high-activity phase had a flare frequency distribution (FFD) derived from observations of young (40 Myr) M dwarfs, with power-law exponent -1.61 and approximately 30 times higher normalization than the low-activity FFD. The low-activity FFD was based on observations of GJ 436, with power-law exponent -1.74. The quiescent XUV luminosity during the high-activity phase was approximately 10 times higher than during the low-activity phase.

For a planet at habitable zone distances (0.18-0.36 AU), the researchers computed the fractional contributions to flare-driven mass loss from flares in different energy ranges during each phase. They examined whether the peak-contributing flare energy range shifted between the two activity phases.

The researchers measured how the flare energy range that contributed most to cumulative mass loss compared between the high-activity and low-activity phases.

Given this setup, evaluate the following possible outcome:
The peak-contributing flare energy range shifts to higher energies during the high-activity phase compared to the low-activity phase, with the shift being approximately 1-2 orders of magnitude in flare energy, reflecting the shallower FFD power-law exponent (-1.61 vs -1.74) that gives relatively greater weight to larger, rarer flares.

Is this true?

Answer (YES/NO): NO